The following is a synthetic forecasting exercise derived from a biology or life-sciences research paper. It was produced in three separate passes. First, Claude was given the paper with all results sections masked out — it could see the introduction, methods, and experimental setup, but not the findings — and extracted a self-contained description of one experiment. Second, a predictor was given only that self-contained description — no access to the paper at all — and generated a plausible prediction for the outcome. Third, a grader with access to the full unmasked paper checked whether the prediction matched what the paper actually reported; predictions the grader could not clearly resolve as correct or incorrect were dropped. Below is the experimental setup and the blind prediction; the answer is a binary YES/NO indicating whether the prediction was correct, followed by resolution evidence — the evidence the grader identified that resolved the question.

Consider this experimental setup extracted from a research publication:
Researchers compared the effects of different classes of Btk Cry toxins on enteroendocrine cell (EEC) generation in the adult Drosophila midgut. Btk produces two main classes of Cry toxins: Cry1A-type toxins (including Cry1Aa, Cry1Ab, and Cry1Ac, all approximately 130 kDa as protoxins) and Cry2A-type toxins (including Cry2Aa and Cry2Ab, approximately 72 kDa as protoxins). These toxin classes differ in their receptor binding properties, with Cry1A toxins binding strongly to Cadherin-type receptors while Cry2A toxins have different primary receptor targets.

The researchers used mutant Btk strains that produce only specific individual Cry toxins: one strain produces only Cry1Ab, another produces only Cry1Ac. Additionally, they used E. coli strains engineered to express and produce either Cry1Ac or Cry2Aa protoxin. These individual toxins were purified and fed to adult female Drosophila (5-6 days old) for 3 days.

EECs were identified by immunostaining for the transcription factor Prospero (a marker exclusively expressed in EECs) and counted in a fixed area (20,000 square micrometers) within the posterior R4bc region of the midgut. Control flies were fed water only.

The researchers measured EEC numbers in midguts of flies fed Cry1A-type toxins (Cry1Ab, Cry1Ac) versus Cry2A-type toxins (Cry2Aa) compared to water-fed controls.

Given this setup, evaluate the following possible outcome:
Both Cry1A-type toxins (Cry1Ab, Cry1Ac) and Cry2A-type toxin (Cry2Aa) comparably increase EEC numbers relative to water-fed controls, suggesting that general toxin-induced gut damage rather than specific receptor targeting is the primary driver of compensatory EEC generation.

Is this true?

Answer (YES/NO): NO